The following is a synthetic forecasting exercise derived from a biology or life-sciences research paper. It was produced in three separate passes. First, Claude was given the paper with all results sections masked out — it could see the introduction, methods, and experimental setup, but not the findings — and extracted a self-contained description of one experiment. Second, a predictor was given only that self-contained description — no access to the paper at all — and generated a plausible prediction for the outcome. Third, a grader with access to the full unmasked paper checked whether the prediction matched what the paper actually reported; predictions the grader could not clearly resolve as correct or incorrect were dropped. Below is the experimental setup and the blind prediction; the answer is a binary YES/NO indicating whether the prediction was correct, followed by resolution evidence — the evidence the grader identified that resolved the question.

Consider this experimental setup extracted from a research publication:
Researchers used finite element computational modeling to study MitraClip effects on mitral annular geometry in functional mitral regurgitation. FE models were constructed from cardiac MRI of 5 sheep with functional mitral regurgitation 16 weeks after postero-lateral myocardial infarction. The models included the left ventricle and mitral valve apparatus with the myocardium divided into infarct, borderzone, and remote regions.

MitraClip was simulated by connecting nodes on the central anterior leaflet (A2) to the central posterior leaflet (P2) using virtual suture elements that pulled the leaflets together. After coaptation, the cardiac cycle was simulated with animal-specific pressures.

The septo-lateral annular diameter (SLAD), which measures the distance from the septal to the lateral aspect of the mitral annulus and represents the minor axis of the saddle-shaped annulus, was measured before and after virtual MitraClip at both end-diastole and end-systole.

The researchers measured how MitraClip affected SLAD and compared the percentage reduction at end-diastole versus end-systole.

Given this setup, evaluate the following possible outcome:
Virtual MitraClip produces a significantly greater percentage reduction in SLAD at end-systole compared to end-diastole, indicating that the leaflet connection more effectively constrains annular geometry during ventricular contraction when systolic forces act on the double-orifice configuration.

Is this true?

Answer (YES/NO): NO